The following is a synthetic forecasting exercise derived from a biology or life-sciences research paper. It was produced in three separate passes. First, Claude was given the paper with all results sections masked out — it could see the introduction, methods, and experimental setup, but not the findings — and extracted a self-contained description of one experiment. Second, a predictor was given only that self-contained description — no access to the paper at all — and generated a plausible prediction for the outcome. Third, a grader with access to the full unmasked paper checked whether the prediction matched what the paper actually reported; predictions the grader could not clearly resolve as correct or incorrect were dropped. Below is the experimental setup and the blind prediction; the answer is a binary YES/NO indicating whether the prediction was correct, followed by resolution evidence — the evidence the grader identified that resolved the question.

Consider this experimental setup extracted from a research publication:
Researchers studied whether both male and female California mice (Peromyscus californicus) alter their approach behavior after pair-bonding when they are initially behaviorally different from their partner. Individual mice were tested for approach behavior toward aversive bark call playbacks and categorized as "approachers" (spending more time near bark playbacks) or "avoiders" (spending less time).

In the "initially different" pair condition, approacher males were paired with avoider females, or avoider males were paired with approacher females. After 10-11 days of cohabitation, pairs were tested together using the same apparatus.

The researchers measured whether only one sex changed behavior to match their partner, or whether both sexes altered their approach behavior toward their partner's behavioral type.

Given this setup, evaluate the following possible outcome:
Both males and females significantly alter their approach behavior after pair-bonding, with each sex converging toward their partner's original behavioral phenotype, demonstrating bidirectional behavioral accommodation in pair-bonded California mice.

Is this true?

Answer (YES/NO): YES